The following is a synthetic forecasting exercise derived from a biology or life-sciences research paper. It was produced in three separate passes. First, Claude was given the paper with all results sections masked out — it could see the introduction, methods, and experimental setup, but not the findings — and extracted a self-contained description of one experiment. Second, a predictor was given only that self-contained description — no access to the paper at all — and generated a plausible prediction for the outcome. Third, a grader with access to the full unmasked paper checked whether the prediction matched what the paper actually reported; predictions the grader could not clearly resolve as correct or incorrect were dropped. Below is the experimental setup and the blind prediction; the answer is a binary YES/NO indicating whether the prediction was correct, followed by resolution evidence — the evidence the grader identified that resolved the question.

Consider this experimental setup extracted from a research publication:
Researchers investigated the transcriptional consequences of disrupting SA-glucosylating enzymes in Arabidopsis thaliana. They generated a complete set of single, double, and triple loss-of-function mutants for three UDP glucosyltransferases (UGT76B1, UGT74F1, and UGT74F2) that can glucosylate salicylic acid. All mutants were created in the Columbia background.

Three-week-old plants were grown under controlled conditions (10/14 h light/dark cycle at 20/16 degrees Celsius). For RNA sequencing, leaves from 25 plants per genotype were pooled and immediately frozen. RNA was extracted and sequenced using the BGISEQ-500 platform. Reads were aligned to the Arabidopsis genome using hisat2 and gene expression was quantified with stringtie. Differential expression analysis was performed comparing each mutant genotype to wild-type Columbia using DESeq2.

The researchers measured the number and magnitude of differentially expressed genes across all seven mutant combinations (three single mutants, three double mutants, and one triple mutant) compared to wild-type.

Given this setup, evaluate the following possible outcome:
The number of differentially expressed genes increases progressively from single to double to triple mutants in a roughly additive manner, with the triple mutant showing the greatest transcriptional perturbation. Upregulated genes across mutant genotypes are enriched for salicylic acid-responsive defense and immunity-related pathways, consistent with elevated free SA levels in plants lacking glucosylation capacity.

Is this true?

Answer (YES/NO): NO